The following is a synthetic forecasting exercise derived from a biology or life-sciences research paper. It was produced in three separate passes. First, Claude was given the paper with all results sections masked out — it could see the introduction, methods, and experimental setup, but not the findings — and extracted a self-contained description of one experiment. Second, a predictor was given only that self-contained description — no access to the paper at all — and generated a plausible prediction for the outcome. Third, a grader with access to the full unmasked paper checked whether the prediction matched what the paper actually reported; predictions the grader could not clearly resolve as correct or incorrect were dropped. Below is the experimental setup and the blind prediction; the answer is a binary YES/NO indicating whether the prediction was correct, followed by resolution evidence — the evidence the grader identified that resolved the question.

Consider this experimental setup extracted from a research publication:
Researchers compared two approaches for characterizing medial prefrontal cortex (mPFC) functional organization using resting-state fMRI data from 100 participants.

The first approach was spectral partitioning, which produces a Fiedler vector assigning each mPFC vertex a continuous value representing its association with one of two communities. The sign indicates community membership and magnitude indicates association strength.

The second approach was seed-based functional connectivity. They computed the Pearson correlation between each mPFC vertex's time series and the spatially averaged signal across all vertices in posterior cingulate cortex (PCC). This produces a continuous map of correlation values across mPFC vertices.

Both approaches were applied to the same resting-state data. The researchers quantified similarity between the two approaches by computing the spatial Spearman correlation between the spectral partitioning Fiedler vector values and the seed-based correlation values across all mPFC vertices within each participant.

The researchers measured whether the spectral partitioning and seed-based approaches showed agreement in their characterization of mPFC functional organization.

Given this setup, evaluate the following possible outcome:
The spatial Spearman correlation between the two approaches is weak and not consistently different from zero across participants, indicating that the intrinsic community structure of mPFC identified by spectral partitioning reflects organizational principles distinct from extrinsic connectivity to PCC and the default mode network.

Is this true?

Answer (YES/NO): NO